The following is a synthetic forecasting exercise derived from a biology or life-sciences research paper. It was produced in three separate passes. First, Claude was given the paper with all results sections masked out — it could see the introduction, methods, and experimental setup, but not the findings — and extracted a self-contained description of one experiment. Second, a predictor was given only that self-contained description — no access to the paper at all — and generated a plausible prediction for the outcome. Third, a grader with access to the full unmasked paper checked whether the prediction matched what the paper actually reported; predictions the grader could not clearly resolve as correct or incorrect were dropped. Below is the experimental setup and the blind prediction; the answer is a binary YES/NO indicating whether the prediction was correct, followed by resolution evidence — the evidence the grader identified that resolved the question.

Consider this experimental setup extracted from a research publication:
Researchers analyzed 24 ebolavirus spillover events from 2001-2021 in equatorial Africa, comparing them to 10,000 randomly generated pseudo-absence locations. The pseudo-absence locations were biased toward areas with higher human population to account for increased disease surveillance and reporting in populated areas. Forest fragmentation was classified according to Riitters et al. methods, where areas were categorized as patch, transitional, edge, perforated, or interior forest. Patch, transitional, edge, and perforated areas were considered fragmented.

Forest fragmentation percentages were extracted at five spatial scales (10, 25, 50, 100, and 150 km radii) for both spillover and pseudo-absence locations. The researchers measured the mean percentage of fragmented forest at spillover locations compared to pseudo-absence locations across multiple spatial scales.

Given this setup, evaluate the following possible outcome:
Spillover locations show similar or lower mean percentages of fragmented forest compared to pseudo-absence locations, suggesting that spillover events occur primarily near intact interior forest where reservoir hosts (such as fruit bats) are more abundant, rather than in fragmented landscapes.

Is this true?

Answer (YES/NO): NO